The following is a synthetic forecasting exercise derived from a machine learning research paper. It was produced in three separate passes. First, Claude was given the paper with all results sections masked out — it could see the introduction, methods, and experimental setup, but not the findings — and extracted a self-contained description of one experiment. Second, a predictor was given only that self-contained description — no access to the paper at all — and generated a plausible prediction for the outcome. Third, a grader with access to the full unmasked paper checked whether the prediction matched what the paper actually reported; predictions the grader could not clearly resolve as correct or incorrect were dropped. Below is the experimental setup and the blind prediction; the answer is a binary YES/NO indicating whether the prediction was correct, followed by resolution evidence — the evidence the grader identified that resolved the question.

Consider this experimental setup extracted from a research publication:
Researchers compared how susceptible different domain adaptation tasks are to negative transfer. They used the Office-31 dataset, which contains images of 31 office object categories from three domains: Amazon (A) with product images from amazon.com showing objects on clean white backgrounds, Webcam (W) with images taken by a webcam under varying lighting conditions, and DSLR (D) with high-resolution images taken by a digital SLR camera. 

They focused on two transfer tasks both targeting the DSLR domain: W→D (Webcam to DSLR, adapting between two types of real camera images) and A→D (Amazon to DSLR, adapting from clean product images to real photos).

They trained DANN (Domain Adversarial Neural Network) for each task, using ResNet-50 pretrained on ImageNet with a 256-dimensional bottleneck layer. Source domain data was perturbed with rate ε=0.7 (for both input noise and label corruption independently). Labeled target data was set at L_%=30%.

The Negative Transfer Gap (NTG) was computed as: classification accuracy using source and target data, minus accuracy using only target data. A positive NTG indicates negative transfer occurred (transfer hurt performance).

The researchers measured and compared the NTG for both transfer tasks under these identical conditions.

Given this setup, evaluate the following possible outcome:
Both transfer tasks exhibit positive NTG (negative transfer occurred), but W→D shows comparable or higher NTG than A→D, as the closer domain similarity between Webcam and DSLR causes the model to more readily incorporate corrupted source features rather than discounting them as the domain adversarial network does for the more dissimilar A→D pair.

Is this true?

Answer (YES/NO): NO